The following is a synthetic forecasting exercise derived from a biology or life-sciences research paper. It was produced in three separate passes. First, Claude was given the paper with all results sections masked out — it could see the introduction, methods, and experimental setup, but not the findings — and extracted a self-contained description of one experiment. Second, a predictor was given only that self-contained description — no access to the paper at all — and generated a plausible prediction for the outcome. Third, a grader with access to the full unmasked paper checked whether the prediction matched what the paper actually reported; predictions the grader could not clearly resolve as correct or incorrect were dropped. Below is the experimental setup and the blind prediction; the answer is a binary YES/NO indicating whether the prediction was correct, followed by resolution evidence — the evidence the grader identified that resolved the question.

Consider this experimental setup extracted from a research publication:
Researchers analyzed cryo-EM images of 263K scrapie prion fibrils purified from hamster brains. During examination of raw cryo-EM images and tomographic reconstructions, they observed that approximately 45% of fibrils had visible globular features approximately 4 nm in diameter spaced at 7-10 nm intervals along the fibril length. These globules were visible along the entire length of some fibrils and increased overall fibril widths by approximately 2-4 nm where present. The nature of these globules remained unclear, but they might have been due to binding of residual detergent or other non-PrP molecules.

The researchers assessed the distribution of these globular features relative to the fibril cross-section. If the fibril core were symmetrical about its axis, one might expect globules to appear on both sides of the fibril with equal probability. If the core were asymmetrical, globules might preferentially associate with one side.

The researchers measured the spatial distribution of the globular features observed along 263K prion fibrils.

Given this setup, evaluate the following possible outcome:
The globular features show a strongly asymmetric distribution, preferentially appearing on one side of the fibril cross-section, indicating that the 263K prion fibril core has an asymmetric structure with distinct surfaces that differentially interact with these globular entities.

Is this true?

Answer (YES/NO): YES